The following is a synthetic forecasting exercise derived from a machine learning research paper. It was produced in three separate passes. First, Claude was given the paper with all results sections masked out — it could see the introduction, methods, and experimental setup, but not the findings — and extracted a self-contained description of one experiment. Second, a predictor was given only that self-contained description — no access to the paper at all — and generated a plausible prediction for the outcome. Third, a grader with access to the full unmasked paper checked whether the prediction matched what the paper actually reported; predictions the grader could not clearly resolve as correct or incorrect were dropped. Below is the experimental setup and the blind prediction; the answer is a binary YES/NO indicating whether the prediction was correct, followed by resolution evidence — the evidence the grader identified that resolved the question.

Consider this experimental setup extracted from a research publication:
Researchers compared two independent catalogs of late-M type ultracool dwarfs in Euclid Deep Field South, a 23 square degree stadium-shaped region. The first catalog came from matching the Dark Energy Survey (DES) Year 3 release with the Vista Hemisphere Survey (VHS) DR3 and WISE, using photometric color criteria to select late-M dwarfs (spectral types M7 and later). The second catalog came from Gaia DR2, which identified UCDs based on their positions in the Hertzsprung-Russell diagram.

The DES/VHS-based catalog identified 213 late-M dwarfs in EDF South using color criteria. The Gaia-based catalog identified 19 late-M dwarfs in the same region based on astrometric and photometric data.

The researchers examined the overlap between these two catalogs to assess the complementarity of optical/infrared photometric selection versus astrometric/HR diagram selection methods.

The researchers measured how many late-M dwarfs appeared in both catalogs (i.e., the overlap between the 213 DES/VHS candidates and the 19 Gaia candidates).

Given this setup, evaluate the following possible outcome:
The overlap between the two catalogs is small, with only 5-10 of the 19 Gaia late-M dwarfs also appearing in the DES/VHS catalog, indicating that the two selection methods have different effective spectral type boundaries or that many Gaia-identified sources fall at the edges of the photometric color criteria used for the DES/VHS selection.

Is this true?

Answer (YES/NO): NO